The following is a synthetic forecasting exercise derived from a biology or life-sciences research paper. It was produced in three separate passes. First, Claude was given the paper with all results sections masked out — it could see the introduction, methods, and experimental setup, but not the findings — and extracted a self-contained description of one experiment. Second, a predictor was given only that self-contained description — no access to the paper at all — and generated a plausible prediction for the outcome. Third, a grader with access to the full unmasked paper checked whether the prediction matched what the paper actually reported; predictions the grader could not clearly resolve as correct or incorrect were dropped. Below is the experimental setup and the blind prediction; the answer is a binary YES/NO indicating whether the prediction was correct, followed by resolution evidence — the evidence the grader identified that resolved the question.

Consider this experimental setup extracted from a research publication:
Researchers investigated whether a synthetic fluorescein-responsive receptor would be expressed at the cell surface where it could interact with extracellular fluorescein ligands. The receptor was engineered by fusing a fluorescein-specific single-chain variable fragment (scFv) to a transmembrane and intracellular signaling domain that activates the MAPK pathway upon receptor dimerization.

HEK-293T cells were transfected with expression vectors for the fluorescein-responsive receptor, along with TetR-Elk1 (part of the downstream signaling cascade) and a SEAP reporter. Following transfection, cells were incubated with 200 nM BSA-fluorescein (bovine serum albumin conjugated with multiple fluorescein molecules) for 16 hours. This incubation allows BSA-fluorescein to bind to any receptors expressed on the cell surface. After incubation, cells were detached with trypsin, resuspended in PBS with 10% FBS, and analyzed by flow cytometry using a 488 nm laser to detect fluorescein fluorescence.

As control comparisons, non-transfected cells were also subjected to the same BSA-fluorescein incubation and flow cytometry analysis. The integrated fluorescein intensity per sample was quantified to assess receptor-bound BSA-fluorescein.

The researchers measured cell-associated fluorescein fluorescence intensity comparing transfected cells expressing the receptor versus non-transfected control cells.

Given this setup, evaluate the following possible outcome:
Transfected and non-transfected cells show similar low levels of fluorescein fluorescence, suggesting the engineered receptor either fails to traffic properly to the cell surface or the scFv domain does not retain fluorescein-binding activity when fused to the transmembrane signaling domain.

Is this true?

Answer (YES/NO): NO